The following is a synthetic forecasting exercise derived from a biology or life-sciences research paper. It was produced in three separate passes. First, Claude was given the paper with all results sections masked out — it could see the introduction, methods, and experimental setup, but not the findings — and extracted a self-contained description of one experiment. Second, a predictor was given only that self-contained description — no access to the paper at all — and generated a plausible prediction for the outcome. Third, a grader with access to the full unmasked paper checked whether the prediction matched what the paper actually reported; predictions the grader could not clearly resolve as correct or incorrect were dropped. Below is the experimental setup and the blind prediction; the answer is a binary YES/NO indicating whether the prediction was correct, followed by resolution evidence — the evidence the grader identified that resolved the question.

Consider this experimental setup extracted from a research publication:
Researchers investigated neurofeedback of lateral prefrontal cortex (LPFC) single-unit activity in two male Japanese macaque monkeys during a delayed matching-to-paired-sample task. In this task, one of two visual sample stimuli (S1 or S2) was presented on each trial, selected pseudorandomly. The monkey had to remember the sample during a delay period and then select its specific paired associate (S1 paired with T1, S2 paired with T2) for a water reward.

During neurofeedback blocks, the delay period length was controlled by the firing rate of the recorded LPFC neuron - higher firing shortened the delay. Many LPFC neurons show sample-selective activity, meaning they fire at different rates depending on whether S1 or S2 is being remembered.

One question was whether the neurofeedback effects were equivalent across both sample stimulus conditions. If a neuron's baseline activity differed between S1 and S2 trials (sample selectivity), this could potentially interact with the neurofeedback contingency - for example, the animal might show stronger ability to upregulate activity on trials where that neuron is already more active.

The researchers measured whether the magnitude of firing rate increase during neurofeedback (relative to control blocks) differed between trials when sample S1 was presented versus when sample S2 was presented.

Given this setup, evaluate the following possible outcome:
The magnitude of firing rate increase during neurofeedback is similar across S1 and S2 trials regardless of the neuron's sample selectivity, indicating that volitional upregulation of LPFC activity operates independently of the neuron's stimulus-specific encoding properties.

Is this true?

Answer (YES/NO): NO